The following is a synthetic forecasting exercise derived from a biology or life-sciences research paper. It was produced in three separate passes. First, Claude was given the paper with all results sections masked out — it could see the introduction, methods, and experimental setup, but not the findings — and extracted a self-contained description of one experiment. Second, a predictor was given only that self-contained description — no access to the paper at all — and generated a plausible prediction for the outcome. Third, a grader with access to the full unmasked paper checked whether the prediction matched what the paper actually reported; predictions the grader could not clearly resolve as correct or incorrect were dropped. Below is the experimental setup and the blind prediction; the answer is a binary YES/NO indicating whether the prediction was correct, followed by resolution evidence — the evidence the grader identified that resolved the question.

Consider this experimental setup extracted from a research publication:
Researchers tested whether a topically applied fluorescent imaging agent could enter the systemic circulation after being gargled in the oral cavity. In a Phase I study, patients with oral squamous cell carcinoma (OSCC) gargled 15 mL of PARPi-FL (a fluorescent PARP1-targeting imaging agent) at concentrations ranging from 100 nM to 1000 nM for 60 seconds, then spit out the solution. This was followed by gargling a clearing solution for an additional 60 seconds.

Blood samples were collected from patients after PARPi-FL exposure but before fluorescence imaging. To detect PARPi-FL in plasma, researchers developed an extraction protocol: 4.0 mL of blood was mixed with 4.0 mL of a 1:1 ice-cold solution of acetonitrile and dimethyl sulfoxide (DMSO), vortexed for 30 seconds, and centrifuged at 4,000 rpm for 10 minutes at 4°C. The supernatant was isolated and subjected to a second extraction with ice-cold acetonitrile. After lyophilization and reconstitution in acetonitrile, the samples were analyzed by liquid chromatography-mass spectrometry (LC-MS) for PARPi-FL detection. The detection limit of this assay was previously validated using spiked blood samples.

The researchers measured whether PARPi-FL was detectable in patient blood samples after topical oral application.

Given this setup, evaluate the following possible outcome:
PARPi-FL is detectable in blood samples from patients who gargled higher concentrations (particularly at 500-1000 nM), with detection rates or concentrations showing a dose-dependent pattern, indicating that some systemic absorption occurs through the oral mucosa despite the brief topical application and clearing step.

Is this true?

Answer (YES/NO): NO